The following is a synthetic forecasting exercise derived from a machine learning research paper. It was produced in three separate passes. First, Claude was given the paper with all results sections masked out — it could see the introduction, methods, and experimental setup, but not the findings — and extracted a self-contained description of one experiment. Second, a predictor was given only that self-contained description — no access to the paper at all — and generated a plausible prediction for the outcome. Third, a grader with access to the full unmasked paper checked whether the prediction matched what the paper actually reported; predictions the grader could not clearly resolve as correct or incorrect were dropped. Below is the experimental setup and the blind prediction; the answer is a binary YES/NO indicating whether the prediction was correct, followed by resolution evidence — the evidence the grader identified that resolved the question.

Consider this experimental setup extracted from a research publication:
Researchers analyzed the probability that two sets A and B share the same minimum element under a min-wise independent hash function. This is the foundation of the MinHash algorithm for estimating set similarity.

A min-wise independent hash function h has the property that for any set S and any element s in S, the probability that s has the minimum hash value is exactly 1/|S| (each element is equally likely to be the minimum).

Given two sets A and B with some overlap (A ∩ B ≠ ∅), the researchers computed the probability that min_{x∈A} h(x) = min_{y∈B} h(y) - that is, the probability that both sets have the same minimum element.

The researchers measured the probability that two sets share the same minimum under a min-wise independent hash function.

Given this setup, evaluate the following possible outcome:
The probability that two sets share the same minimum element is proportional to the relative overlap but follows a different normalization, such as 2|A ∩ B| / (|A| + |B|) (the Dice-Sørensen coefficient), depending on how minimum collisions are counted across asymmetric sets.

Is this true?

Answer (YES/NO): NO